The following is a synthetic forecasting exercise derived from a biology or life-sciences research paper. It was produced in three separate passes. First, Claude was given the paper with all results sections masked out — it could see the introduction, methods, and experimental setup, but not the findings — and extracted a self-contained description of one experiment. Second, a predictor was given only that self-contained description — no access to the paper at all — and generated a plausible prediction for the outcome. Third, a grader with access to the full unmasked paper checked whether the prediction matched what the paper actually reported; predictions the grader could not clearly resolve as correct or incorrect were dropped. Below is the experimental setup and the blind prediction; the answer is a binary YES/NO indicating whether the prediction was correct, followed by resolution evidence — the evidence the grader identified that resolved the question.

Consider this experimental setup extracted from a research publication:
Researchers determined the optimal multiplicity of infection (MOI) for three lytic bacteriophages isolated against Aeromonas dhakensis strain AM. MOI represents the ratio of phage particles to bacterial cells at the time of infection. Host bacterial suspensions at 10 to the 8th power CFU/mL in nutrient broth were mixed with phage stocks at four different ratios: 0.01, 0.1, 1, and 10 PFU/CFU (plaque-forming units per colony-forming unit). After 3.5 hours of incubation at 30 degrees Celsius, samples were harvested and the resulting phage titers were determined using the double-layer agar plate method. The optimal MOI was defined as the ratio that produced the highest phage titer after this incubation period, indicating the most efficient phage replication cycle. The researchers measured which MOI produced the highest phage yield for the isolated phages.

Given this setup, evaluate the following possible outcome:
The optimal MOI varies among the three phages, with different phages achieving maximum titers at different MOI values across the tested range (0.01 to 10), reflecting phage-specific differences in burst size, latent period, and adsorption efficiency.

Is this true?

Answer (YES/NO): NO